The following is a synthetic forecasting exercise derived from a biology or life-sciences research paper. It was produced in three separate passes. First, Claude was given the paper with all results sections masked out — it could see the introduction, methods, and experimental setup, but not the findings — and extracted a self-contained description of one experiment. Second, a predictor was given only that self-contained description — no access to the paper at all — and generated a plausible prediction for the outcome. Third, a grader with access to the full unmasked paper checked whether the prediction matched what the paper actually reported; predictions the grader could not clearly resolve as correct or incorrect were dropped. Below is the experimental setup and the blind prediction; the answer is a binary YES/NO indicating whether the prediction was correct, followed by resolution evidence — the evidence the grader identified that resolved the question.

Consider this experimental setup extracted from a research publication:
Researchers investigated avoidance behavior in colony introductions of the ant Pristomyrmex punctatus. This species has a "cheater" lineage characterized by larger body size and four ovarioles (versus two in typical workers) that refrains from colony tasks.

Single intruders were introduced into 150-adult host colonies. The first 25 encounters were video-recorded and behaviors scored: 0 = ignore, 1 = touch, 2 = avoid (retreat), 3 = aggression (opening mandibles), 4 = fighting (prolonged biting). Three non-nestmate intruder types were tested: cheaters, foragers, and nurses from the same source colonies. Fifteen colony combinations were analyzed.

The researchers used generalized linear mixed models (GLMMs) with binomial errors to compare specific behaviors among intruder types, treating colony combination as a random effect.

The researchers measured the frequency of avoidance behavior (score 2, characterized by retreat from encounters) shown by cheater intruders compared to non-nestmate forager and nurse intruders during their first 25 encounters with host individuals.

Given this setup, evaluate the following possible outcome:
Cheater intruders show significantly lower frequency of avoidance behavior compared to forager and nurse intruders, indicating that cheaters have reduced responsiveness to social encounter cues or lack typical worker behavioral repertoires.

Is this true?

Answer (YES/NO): NO